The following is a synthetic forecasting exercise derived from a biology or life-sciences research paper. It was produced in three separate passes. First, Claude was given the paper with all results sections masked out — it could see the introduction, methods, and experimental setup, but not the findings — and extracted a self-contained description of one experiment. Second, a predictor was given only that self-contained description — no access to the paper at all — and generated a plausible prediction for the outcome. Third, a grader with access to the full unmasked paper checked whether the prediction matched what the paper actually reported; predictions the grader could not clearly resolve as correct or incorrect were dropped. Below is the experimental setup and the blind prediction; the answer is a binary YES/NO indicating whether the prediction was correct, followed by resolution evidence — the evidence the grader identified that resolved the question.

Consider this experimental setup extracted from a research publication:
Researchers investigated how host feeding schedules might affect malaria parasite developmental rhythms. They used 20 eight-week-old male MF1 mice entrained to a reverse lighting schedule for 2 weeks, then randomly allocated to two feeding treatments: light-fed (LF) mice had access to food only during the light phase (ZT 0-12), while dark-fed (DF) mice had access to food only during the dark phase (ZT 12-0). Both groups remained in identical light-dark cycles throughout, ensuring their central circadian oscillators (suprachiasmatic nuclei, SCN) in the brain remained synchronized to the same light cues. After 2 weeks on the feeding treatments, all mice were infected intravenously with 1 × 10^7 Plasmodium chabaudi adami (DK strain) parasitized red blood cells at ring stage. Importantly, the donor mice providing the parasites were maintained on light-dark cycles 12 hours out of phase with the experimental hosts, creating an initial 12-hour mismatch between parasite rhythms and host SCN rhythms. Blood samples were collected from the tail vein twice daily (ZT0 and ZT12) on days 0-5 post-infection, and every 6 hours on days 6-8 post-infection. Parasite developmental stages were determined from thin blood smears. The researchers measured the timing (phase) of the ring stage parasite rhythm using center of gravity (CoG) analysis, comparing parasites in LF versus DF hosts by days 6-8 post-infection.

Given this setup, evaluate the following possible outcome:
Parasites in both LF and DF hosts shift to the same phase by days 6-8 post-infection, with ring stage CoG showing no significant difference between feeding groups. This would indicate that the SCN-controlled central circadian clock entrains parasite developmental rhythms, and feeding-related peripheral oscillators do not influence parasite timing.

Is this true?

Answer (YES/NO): NO